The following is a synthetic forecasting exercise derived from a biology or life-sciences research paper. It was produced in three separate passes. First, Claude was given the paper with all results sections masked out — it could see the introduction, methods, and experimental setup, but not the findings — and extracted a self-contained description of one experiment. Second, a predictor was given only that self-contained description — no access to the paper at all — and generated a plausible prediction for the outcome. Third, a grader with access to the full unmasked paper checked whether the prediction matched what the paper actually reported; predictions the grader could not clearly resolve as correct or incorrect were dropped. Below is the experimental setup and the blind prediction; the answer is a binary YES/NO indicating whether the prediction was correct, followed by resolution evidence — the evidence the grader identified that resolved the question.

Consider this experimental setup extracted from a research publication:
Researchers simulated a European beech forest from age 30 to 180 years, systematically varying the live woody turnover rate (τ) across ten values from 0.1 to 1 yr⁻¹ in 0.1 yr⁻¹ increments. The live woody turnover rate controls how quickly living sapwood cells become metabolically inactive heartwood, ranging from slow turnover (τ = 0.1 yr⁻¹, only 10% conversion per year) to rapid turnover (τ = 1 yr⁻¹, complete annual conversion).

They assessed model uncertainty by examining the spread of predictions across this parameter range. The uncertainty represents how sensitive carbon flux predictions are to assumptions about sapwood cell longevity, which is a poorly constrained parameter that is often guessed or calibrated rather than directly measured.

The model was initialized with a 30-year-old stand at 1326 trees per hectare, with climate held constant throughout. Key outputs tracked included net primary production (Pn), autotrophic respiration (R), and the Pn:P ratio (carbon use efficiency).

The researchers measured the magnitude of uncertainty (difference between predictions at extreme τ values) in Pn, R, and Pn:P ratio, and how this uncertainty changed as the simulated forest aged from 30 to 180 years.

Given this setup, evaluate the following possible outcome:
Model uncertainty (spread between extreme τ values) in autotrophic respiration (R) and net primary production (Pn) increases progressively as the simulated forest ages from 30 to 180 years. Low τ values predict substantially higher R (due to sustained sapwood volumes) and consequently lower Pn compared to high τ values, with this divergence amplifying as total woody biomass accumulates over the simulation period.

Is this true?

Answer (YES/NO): YES